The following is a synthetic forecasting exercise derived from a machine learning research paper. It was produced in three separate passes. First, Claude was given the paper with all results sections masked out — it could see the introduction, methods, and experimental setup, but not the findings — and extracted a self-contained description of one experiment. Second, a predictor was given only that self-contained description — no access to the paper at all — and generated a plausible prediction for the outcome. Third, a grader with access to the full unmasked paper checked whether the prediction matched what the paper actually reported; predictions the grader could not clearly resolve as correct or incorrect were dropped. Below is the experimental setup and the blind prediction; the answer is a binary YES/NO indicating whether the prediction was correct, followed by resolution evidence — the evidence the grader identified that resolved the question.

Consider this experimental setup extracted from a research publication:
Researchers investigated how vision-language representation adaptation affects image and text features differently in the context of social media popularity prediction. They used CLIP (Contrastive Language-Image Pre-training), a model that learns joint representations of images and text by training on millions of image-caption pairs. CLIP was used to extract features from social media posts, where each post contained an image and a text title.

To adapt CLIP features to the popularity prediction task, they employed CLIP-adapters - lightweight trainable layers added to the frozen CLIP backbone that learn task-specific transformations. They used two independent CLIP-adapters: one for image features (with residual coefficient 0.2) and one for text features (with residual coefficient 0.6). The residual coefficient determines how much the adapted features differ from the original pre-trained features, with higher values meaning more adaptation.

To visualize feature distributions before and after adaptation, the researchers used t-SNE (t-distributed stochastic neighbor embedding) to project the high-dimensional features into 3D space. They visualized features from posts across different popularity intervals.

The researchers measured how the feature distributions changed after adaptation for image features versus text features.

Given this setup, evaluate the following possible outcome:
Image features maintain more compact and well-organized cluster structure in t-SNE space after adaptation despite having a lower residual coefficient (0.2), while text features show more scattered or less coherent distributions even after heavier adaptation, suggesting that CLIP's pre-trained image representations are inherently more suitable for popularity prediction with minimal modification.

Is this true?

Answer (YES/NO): NO